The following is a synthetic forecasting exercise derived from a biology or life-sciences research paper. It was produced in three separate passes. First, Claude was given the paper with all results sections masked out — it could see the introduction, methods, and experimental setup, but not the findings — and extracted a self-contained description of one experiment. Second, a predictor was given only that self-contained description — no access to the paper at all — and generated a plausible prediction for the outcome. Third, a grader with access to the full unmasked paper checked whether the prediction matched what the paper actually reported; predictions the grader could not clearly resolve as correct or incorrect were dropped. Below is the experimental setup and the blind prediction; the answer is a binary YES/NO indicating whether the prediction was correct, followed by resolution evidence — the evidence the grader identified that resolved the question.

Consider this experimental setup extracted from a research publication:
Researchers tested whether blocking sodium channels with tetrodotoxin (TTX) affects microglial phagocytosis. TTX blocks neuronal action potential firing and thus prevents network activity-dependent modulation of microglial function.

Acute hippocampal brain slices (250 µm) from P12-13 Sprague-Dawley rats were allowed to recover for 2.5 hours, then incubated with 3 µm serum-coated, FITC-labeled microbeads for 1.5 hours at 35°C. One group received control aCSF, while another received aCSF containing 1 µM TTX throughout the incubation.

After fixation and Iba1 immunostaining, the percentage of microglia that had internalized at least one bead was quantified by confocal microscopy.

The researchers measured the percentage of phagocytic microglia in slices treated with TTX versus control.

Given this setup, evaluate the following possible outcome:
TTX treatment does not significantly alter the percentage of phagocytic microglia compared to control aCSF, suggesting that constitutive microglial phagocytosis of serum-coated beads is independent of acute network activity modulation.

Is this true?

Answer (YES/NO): YES